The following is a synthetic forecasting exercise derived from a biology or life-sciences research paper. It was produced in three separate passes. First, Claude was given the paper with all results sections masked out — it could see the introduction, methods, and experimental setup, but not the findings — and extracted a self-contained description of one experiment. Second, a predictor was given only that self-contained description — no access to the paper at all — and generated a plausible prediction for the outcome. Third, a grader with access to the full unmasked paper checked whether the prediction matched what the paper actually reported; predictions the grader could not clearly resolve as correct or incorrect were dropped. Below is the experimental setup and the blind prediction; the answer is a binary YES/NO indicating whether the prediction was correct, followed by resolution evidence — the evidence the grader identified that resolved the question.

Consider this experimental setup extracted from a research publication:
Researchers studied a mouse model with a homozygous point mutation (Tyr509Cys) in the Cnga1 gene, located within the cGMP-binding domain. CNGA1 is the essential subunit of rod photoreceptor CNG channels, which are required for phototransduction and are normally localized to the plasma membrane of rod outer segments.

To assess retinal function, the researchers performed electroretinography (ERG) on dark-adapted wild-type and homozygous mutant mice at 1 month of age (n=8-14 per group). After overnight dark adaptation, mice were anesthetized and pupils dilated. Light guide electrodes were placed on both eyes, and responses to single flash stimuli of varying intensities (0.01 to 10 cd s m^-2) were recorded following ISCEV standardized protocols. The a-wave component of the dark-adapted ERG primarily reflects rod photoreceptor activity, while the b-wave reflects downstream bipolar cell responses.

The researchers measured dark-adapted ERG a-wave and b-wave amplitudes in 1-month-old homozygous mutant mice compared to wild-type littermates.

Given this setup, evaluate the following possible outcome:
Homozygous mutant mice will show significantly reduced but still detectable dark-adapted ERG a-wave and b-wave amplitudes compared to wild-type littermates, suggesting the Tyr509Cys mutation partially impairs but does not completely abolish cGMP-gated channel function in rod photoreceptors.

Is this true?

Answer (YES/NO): NO